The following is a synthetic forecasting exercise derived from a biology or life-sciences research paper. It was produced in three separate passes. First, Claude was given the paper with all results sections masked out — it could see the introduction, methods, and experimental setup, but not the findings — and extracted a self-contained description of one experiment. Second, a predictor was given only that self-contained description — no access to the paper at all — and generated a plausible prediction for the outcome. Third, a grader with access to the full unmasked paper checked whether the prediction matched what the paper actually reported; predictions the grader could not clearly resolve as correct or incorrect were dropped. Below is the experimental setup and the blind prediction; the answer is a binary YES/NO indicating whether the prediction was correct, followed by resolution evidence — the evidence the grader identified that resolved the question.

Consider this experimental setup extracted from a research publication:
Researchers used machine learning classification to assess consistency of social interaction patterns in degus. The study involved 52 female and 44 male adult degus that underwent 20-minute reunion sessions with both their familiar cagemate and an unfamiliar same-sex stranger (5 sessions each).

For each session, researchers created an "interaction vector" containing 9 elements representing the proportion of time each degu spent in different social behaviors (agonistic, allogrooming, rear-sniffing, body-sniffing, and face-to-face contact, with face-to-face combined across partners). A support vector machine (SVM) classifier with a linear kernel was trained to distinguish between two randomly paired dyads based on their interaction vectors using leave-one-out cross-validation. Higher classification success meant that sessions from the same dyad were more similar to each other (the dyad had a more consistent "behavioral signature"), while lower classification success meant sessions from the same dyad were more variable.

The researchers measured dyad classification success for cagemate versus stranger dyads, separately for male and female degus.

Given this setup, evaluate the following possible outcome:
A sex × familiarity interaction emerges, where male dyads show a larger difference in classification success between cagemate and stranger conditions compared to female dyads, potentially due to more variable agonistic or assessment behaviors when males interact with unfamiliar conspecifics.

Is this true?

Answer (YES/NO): NO